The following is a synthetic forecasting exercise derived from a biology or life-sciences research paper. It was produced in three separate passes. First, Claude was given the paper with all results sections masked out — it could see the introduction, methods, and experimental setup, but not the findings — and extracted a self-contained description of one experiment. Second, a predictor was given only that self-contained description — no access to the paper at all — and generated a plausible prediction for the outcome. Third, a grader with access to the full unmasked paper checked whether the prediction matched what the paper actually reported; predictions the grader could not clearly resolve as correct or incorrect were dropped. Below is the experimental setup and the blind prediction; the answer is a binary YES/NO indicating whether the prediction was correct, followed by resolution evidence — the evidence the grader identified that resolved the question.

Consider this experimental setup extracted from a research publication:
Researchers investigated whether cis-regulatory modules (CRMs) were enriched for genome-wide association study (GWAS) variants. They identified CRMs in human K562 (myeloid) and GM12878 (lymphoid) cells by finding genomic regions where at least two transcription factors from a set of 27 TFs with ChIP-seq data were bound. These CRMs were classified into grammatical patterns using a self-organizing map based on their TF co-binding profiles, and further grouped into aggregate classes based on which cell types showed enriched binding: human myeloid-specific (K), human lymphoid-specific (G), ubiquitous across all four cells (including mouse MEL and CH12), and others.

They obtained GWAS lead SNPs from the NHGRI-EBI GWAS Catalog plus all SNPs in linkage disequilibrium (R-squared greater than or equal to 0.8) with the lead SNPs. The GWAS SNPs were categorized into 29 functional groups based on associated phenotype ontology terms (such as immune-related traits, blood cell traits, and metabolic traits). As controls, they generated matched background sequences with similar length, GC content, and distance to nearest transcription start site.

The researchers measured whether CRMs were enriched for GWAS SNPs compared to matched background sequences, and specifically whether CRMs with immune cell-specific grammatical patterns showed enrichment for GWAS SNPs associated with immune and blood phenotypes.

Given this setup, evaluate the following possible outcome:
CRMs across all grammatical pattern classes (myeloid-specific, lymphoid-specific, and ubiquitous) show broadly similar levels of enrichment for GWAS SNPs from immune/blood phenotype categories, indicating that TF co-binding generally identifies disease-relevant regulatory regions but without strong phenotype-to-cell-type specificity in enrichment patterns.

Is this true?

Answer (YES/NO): NO